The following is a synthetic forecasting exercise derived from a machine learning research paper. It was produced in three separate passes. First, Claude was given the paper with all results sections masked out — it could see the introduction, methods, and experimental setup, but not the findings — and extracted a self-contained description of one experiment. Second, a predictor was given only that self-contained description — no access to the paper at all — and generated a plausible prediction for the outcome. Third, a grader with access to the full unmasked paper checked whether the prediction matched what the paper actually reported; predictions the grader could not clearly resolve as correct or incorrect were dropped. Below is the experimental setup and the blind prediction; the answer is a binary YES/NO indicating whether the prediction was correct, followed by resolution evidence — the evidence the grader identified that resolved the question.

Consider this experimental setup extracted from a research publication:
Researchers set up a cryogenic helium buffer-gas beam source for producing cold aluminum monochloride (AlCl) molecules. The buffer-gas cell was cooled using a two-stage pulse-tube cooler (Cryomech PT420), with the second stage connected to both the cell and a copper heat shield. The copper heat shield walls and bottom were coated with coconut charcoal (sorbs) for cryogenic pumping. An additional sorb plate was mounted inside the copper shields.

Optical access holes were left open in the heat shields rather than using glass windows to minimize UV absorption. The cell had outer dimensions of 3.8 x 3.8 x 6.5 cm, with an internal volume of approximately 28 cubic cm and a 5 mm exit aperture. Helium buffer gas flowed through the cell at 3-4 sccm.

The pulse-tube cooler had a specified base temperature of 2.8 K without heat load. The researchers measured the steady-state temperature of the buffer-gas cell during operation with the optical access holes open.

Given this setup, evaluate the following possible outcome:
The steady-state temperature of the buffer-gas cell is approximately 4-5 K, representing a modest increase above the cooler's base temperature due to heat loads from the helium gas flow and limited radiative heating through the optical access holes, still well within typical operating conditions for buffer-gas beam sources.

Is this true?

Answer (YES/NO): YES